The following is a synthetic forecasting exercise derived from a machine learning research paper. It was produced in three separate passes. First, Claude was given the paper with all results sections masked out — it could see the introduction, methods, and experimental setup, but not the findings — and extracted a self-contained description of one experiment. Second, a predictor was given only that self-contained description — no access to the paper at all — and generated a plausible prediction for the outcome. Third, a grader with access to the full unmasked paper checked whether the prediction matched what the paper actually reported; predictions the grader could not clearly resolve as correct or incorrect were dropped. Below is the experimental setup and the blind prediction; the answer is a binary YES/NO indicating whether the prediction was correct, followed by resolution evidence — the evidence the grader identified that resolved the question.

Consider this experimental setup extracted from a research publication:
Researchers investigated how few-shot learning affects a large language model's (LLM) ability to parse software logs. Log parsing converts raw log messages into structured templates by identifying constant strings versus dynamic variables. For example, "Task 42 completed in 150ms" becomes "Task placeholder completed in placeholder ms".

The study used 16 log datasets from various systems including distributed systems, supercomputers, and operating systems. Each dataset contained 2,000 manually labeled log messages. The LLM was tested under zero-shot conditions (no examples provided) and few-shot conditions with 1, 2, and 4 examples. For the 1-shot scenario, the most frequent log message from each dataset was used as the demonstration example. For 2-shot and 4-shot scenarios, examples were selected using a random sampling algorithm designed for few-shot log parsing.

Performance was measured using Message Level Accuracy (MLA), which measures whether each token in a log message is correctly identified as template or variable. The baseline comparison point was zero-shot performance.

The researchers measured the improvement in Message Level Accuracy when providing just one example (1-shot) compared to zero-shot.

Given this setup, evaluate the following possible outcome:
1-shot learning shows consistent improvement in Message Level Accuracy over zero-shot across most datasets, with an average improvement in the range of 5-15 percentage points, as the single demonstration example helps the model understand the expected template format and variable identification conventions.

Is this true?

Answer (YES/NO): NO